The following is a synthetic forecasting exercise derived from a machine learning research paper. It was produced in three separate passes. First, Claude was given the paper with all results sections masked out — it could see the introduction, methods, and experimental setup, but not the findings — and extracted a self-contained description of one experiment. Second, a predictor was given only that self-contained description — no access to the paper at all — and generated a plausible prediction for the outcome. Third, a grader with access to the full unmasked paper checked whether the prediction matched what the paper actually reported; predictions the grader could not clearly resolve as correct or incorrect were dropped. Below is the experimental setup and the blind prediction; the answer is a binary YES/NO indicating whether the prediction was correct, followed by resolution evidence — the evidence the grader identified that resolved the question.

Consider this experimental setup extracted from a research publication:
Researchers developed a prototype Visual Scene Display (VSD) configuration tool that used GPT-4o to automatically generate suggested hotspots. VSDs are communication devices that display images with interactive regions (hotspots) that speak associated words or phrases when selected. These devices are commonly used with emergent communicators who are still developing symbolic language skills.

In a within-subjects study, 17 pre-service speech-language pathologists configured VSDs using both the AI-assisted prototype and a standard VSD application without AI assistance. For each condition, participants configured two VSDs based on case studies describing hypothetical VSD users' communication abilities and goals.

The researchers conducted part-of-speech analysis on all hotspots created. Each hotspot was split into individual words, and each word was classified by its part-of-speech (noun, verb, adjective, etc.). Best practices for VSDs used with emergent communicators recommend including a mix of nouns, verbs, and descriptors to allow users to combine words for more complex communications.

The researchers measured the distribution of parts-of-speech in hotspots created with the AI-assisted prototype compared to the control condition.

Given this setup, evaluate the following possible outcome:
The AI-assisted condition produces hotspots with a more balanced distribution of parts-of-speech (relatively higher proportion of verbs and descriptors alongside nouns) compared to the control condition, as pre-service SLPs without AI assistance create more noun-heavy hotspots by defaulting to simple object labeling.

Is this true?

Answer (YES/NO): NO